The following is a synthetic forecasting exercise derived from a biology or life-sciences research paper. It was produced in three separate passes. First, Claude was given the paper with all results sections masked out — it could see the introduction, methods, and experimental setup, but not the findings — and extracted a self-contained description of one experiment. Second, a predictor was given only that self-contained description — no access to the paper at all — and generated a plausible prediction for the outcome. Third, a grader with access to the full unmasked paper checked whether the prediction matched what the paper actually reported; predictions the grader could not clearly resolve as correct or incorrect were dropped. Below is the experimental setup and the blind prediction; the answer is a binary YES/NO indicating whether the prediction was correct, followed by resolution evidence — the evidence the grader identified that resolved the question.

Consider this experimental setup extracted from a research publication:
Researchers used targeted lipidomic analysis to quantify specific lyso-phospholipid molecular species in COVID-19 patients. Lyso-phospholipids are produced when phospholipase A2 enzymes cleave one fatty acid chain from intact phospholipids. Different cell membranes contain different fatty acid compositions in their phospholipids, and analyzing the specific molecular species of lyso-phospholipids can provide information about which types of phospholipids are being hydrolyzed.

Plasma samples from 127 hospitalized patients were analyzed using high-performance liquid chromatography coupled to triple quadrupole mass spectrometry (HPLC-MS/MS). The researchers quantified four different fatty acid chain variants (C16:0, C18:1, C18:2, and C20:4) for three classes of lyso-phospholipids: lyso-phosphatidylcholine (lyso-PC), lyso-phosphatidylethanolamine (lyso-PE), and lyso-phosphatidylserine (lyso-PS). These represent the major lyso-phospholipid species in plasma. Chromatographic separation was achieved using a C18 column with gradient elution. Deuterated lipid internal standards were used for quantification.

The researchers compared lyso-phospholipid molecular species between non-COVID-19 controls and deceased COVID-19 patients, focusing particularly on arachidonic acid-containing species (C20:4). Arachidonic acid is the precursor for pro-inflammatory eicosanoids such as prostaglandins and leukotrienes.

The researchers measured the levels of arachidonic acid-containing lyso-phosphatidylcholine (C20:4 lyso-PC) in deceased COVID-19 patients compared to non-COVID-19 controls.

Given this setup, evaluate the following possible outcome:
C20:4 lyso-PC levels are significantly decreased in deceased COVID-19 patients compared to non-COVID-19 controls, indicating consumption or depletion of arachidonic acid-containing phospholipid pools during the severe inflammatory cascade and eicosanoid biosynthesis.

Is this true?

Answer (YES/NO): NO